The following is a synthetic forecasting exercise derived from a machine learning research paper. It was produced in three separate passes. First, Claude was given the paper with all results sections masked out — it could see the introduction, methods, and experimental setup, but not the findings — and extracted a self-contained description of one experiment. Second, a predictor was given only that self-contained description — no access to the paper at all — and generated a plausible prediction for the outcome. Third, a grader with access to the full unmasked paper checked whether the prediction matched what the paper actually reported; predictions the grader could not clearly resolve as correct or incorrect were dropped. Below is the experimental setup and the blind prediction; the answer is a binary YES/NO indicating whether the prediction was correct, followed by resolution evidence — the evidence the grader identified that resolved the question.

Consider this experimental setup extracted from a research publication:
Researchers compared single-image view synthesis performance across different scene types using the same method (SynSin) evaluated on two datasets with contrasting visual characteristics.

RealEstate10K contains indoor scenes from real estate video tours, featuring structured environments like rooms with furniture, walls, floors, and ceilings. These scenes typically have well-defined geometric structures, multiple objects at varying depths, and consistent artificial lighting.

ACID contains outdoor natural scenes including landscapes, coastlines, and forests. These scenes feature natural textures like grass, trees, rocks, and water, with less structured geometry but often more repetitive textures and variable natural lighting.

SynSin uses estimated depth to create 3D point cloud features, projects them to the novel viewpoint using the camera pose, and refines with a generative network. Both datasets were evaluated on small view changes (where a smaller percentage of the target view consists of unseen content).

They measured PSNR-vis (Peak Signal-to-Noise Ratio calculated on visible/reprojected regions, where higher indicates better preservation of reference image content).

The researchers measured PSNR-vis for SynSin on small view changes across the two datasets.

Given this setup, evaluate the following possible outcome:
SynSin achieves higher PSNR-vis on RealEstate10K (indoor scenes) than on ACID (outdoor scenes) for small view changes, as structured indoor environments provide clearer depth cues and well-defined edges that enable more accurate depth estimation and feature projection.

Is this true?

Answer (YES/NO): NO